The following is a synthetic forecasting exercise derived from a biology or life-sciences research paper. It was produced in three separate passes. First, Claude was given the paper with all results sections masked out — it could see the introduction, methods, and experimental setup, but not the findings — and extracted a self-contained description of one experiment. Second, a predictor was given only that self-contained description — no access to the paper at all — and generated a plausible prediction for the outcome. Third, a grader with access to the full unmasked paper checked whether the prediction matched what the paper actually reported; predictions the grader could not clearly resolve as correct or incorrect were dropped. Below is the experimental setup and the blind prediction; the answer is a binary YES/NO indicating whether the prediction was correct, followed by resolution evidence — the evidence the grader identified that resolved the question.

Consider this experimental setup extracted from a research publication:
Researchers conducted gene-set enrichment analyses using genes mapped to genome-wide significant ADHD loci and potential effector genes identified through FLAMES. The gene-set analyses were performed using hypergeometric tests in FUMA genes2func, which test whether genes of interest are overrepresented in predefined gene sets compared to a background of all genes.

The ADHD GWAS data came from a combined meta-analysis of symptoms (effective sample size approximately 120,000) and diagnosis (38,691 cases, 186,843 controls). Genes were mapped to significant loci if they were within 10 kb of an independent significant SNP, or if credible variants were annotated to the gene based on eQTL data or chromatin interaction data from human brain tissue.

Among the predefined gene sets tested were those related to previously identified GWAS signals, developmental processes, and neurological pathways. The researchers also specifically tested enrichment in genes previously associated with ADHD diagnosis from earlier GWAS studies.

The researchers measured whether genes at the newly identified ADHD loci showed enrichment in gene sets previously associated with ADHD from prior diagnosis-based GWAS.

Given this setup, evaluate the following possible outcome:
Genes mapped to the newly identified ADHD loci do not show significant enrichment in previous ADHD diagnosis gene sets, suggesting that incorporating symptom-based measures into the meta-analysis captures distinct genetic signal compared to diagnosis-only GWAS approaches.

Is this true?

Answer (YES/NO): NO